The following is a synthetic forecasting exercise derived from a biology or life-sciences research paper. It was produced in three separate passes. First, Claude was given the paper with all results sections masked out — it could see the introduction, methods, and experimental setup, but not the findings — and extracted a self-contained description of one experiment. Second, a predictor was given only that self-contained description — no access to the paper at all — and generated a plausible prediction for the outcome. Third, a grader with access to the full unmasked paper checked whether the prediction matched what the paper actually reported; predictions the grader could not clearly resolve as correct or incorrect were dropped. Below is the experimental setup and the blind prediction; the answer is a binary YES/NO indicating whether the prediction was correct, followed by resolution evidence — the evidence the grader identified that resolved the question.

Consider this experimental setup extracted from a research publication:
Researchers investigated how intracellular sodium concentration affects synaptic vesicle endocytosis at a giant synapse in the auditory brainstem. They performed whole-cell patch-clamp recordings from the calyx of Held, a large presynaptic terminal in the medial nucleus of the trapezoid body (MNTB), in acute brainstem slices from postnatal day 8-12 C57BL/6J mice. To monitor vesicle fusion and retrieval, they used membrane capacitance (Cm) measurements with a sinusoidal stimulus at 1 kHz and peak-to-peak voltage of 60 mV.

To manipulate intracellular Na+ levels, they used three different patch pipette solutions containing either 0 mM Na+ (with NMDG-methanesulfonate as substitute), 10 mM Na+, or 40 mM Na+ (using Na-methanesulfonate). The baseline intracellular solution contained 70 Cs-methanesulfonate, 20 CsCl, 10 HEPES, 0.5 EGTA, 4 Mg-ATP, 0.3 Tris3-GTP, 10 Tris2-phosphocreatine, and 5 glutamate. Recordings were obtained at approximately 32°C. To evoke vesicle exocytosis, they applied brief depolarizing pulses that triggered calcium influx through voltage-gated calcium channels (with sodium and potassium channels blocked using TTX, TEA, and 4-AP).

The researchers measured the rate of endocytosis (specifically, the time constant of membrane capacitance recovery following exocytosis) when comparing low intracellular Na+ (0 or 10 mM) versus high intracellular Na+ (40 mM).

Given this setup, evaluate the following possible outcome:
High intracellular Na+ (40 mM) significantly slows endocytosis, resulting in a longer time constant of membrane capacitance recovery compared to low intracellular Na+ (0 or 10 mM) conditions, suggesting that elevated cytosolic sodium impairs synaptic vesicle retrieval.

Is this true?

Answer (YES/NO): NO